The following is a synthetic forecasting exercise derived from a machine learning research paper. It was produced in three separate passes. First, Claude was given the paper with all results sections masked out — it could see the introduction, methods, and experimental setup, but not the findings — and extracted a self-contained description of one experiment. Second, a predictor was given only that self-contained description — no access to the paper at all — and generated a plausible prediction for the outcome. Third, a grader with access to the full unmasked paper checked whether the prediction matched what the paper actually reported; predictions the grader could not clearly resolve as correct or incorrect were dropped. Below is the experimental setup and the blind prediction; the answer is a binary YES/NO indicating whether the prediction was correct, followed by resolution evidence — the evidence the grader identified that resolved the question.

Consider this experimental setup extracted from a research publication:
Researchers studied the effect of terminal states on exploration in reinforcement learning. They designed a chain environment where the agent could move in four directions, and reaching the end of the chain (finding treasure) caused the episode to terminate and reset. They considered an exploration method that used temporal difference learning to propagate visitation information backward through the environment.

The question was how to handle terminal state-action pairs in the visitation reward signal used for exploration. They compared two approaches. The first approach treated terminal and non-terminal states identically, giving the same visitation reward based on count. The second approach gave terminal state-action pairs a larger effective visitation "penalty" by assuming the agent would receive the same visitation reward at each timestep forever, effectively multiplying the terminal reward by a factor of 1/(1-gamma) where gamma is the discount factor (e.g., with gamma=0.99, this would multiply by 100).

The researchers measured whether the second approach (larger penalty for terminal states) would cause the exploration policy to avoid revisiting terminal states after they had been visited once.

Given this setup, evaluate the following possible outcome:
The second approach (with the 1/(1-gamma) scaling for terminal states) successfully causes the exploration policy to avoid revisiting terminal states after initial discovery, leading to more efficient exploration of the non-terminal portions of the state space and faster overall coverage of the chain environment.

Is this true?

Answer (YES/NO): YES